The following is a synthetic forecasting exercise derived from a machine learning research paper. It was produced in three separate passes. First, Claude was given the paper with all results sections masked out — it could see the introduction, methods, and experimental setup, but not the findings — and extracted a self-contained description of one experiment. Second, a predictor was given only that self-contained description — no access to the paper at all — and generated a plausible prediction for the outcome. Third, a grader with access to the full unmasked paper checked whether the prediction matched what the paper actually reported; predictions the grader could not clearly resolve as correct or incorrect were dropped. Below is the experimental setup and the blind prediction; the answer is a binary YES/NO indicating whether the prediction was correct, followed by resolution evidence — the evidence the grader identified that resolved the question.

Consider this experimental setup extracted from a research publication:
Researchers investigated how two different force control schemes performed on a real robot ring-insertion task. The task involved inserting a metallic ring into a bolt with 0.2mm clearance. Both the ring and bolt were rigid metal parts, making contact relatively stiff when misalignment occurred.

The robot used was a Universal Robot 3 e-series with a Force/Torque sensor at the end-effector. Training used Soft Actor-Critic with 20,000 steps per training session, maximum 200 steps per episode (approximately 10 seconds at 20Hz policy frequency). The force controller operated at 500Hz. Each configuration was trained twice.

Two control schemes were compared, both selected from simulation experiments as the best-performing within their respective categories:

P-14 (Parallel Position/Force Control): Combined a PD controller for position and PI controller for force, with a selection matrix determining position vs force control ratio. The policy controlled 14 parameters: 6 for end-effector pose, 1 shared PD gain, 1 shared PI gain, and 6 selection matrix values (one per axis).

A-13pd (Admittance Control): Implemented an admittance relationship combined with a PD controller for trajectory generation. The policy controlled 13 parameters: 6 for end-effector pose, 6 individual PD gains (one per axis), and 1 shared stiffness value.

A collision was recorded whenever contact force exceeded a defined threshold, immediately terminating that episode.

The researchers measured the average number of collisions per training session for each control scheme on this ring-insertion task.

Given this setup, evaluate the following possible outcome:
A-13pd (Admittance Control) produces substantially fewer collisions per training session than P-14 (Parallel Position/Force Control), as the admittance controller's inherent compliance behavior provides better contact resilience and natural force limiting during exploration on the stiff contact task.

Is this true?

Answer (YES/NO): YES